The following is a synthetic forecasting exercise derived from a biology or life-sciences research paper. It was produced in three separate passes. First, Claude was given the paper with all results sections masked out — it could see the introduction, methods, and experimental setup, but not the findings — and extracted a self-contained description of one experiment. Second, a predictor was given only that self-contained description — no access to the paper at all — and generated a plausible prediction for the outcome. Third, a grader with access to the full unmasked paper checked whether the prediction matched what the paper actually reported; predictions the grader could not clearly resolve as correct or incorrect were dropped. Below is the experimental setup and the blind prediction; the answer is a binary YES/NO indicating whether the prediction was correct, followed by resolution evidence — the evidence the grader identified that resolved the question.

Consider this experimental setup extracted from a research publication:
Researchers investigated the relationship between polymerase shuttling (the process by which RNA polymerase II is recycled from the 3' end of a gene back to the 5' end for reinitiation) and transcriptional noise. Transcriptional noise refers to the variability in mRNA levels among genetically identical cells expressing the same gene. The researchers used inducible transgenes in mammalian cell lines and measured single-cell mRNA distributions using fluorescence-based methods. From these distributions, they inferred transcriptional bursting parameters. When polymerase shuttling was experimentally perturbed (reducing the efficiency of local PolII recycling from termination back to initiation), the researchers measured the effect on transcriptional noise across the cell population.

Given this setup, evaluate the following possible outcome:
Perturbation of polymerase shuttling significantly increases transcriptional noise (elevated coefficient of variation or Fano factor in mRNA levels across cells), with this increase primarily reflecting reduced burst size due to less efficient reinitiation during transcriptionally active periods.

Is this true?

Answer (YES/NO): NO